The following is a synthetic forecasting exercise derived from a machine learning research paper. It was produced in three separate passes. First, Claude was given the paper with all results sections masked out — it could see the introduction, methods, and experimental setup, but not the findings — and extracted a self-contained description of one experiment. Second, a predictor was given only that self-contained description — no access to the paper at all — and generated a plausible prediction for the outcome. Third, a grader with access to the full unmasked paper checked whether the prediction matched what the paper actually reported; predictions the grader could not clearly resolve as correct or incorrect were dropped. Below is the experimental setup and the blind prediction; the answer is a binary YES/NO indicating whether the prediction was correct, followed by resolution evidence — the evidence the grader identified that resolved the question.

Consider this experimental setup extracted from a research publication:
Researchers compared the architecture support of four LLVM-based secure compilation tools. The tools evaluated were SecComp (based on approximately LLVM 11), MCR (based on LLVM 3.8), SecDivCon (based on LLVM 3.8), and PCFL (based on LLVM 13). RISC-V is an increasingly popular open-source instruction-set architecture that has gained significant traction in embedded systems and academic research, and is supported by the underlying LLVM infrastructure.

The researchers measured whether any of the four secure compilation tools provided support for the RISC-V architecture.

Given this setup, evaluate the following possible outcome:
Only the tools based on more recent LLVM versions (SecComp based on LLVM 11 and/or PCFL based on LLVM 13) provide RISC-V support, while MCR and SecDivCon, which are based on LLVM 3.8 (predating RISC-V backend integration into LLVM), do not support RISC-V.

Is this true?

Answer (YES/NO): NO